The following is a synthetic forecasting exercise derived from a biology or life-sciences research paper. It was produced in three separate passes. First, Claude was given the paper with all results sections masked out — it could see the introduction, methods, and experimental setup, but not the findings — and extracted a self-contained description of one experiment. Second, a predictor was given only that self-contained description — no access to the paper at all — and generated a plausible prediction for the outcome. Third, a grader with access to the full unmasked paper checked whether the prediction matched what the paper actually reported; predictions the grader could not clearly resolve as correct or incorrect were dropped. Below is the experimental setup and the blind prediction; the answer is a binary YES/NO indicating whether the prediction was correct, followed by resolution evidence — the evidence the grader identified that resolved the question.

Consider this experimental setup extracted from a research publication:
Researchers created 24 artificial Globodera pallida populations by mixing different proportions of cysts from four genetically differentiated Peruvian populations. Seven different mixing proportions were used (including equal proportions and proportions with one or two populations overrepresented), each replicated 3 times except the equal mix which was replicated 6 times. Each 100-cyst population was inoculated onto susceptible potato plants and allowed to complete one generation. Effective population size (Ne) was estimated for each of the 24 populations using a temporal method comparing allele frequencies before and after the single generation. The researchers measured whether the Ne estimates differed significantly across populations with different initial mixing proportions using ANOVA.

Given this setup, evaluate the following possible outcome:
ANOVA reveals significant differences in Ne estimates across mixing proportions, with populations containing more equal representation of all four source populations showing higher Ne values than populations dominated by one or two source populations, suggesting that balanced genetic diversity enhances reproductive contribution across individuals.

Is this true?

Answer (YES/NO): NO